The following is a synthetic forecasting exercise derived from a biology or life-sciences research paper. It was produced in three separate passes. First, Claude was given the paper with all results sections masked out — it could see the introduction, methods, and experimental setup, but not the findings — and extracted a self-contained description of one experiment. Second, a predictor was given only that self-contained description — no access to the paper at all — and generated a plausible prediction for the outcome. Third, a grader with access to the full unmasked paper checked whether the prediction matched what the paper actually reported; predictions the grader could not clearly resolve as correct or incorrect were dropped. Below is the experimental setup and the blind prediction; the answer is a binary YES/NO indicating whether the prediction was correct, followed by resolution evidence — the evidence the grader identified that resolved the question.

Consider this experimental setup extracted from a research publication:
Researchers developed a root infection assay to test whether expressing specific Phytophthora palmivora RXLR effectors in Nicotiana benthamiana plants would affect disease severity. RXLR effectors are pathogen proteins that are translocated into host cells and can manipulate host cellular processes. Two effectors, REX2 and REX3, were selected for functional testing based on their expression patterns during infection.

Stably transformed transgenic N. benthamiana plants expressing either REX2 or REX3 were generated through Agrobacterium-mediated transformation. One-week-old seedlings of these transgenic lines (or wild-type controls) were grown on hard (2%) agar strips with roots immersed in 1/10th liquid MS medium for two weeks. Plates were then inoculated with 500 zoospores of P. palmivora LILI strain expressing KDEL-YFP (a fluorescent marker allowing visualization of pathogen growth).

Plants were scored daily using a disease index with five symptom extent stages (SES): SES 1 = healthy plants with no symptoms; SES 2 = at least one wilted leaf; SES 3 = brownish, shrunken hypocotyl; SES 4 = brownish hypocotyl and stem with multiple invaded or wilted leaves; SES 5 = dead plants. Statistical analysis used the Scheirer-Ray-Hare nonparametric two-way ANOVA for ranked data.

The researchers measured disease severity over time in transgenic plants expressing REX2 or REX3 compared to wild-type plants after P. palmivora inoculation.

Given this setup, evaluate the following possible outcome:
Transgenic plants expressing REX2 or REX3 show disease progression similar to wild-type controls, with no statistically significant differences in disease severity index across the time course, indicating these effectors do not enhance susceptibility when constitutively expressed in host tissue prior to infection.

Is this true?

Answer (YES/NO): NO